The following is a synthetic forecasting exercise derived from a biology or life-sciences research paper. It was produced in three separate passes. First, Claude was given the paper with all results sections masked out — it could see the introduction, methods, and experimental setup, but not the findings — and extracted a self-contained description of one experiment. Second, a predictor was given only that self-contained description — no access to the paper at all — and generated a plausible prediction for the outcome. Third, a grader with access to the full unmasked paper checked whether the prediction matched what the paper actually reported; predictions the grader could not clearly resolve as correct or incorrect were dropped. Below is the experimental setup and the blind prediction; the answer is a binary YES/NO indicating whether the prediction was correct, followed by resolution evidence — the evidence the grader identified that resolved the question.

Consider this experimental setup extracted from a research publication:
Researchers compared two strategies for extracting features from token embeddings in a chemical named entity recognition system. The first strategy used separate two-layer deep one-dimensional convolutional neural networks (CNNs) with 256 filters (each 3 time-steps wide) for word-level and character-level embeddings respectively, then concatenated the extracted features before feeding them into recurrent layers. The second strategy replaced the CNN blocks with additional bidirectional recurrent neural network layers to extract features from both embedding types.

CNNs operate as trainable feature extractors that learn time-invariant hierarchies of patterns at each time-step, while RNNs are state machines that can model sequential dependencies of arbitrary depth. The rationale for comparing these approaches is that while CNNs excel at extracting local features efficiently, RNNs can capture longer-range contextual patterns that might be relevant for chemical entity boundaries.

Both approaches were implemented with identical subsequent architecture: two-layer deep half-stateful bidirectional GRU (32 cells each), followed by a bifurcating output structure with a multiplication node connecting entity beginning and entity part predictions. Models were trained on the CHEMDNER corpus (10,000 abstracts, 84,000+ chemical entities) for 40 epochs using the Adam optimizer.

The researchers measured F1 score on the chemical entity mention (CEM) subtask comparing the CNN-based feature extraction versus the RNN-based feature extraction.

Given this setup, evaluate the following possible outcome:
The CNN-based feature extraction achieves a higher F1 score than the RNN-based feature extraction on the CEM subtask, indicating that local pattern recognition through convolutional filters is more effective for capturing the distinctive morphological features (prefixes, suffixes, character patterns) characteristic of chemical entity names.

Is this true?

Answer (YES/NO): YES